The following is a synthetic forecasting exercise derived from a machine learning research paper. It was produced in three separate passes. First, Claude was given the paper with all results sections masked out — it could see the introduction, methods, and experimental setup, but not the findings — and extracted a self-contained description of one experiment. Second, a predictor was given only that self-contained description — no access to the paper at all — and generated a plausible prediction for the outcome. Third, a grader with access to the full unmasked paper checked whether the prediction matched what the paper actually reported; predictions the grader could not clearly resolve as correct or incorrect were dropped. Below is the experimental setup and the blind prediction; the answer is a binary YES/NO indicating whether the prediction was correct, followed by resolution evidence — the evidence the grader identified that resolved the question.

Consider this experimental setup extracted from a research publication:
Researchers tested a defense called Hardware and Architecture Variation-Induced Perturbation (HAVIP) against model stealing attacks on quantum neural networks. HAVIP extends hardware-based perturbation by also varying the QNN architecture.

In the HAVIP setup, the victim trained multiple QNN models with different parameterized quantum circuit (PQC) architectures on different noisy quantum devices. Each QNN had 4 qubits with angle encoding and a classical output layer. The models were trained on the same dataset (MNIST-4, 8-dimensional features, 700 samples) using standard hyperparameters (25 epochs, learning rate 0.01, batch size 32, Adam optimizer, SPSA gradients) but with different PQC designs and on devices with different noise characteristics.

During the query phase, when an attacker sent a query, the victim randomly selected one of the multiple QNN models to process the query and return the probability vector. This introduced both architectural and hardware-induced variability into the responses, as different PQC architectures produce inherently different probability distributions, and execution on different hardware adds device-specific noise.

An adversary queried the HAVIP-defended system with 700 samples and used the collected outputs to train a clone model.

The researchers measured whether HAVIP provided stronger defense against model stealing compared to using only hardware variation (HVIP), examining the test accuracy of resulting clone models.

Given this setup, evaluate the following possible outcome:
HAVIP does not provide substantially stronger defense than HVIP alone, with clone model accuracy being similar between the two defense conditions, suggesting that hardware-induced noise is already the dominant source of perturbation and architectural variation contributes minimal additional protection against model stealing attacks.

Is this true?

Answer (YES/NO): YES